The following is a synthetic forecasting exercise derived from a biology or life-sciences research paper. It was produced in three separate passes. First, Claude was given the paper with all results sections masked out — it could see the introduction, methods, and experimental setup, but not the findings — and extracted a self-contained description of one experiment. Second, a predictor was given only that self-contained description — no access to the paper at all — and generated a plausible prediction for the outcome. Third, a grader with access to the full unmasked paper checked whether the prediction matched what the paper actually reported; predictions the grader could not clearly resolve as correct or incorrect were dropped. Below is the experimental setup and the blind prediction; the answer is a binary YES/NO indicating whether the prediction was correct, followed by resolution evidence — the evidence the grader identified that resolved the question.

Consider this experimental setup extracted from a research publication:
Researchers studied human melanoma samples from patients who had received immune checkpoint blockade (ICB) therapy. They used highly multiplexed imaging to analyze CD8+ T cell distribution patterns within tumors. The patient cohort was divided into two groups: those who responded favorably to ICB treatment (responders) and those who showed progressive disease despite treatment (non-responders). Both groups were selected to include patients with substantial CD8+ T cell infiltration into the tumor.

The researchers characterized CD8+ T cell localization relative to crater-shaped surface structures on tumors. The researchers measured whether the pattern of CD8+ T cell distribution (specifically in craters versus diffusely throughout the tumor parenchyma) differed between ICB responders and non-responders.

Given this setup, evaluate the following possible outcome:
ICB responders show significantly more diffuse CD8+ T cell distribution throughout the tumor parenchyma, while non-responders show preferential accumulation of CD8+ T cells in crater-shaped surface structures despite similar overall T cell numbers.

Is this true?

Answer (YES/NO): NO